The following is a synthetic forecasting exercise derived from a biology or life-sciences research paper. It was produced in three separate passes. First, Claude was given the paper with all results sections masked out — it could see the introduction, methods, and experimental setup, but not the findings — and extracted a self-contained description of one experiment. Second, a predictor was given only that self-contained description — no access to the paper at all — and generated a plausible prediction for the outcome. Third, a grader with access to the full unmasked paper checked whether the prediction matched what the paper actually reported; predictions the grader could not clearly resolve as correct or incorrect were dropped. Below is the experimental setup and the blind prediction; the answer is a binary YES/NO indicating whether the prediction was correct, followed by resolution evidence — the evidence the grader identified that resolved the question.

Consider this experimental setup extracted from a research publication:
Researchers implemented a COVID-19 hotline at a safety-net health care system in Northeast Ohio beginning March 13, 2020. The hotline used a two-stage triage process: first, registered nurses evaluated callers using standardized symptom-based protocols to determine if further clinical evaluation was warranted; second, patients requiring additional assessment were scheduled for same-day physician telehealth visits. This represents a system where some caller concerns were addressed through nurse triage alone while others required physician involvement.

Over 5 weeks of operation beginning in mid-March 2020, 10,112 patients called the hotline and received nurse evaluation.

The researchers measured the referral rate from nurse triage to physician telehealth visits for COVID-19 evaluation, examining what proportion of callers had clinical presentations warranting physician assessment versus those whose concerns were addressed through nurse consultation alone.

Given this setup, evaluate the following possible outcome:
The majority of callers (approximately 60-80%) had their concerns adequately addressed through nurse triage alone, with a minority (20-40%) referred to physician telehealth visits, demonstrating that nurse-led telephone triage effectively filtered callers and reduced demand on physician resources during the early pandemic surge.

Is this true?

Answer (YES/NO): NO